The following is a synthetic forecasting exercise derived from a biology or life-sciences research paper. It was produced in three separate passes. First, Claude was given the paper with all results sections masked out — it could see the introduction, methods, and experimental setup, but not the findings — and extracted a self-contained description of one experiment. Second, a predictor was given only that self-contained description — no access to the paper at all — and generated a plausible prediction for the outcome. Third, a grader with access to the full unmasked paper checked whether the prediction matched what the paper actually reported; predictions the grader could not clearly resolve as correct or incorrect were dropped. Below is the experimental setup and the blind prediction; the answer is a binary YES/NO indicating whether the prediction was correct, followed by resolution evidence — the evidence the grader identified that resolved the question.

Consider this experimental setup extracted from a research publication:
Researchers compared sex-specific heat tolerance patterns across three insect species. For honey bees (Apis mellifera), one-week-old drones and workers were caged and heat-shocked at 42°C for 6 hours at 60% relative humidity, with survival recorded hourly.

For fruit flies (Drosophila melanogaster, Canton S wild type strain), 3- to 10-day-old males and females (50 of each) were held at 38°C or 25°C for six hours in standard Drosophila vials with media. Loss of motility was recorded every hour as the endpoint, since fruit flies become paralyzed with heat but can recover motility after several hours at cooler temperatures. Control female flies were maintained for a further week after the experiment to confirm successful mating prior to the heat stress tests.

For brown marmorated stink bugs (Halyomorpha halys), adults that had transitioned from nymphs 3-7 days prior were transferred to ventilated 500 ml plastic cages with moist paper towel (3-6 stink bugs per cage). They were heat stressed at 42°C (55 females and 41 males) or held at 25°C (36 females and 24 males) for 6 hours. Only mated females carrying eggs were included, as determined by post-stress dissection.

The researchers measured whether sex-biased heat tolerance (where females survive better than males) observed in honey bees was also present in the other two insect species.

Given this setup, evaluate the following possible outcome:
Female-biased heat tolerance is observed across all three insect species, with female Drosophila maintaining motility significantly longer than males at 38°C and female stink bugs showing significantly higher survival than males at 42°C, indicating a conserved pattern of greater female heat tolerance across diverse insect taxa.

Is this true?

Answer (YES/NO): NO